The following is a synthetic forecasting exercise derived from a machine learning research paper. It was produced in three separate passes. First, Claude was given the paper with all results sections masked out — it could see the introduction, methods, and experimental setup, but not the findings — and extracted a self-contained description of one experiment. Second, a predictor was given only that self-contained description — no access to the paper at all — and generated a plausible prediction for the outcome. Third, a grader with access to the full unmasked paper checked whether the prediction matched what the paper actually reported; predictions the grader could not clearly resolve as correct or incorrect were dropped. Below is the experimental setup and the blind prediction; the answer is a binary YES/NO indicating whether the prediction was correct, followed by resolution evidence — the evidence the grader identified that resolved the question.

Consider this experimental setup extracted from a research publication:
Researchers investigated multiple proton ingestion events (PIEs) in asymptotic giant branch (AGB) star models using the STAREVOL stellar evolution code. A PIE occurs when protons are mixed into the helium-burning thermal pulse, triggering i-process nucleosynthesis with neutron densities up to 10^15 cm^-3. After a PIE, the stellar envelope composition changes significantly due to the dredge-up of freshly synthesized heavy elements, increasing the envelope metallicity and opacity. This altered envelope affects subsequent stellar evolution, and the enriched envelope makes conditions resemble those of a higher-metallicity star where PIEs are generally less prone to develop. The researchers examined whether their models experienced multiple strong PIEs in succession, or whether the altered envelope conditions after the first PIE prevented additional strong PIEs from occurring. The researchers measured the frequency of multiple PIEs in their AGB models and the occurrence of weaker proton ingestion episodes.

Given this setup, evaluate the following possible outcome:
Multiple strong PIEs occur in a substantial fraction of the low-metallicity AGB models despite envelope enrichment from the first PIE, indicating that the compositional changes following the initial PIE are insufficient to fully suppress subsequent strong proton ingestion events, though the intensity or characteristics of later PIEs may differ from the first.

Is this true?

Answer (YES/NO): NO